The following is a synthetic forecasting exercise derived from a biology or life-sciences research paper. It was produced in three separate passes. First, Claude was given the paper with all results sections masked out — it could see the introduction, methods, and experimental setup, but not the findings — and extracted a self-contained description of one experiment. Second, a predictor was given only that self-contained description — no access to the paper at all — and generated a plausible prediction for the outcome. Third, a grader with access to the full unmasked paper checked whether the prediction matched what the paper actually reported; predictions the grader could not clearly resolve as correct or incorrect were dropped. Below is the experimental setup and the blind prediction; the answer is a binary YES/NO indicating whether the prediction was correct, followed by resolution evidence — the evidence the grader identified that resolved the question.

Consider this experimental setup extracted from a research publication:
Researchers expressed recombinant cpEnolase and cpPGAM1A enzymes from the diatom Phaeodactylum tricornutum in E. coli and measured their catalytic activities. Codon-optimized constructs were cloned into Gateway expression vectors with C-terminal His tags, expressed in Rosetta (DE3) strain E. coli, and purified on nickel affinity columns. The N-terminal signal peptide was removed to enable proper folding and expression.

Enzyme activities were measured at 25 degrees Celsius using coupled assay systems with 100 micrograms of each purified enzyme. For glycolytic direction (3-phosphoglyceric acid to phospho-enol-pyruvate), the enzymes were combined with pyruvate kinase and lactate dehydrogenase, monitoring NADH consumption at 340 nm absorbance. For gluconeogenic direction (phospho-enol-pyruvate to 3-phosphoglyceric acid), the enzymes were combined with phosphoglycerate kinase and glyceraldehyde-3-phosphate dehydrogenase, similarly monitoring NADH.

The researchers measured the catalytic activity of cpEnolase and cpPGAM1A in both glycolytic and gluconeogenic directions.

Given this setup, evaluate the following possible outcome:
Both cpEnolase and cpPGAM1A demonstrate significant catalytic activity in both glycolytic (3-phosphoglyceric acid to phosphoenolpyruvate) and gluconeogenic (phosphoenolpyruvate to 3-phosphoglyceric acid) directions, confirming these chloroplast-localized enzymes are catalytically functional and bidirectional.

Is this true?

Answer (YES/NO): YES